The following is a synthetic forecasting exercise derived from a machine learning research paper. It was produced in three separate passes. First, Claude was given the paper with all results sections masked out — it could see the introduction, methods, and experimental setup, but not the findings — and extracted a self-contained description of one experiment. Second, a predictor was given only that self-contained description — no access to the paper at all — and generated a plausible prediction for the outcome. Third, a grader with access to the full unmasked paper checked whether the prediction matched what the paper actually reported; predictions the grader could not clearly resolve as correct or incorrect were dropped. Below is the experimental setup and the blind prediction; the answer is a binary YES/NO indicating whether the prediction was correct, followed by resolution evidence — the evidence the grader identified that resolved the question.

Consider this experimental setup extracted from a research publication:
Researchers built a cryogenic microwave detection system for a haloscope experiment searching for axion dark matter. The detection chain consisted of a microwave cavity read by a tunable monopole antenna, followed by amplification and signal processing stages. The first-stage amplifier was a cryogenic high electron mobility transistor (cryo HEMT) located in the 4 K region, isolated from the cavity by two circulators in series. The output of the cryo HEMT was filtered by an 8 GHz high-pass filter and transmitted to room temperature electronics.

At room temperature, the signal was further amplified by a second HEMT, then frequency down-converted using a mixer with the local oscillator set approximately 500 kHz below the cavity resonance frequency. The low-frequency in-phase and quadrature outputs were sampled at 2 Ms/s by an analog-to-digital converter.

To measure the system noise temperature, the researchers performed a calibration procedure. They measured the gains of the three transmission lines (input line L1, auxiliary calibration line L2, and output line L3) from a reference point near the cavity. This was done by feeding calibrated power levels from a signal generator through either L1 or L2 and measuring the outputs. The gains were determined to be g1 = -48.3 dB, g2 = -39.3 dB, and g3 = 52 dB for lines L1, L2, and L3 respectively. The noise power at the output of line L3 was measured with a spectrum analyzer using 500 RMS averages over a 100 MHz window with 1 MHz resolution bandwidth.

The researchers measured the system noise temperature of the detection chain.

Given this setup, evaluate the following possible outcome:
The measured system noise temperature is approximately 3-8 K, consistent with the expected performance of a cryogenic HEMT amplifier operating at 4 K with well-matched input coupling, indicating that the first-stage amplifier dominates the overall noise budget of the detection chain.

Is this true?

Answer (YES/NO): NO